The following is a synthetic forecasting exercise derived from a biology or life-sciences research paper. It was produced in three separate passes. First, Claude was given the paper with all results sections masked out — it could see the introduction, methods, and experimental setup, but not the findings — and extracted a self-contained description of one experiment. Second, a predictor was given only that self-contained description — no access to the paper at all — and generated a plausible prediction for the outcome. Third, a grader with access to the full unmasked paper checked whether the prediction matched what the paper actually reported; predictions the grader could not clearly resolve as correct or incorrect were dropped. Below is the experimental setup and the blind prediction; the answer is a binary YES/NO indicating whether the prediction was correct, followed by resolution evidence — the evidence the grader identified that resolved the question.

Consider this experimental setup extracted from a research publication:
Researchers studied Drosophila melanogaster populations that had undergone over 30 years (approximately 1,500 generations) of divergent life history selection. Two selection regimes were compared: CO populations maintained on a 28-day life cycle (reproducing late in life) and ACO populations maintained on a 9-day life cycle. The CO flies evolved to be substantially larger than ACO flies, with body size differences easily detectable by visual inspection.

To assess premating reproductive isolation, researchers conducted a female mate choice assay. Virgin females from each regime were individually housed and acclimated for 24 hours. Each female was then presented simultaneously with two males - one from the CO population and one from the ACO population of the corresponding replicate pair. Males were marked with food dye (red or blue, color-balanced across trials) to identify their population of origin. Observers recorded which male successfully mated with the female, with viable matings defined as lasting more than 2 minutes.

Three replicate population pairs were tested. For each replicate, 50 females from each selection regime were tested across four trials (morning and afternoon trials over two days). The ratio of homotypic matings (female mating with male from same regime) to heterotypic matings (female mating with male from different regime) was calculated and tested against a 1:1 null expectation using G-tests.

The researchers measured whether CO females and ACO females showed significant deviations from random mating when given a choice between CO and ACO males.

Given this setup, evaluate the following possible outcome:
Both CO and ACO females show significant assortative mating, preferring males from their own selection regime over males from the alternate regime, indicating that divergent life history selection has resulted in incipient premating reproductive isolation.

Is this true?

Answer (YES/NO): YES